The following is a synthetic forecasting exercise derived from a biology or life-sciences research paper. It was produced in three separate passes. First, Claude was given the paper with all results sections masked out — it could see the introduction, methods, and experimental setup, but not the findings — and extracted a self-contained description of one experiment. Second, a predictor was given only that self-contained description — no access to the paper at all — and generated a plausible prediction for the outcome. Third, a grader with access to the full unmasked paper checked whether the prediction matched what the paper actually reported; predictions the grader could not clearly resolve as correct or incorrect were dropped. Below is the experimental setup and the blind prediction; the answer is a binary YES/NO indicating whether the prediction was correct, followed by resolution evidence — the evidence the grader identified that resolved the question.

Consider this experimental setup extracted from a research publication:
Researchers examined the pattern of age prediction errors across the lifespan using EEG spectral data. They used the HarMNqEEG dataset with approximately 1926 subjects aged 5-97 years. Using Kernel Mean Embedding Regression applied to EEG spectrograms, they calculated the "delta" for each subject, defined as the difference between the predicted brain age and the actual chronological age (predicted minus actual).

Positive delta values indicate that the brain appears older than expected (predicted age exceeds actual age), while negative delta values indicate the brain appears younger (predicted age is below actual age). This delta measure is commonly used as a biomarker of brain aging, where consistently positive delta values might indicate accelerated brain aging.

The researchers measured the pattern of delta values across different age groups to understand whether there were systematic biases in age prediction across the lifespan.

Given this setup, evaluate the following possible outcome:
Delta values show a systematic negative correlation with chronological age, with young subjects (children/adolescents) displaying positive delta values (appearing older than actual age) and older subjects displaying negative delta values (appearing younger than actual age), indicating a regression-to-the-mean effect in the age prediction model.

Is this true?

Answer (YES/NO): YES